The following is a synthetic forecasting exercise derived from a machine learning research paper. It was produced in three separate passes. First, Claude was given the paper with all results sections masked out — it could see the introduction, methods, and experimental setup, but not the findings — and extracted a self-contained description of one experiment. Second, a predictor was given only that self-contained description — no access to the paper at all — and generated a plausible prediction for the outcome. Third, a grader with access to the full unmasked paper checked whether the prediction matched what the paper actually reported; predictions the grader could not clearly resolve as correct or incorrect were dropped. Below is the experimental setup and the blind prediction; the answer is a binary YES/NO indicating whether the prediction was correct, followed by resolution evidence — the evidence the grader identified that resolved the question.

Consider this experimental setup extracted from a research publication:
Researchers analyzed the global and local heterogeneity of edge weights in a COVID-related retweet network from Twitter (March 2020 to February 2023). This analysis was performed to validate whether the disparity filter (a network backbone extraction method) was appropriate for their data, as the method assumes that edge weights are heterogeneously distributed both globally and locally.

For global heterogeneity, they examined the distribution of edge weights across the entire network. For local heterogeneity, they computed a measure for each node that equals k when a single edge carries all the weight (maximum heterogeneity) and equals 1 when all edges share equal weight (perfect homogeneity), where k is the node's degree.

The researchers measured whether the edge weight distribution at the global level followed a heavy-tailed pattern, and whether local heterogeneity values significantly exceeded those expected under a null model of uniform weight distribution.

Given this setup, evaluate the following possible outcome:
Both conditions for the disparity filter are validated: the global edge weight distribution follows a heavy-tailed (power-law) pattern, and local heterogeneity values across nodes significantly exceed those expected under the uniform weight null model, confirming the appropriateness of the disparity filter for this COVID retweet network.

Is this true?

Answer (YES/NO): YES